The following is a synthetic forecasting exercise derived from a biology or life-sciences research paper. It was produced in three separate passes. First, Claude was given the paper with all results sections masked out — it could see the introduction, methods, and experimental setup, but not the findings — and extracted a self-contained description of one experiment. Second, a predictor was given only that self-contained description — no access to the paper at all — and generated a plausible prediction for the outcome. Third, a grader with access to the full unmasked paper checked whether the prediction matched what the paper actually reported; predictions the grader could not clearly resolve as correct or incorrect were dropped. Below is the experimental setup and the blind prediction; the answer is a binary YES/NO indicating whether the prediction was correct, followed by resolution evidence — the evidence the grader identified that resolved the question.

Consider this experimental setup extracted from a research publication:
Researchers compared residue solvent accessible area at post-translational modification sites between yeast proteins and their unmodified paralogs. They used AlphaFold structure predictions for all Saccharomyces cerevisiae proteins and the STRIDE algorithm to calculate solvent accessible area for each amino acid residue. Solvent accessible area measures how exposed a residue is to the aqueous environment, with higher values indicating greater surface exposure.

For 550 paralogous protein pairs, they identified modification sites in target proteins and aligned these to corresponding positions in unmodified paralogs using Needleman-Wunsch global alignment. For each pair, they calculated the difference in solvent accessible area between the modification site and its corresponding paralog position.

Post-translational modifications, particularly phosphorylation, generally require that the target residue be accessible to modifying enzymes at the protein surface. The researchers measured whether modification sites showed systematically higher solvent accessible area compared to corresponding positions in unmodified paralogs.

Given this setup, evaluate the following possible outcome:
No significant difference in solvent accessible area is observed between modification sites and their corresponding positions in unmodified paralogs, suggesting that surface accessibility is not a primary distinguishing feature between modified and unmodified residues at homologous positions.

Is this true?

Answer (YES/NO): YES